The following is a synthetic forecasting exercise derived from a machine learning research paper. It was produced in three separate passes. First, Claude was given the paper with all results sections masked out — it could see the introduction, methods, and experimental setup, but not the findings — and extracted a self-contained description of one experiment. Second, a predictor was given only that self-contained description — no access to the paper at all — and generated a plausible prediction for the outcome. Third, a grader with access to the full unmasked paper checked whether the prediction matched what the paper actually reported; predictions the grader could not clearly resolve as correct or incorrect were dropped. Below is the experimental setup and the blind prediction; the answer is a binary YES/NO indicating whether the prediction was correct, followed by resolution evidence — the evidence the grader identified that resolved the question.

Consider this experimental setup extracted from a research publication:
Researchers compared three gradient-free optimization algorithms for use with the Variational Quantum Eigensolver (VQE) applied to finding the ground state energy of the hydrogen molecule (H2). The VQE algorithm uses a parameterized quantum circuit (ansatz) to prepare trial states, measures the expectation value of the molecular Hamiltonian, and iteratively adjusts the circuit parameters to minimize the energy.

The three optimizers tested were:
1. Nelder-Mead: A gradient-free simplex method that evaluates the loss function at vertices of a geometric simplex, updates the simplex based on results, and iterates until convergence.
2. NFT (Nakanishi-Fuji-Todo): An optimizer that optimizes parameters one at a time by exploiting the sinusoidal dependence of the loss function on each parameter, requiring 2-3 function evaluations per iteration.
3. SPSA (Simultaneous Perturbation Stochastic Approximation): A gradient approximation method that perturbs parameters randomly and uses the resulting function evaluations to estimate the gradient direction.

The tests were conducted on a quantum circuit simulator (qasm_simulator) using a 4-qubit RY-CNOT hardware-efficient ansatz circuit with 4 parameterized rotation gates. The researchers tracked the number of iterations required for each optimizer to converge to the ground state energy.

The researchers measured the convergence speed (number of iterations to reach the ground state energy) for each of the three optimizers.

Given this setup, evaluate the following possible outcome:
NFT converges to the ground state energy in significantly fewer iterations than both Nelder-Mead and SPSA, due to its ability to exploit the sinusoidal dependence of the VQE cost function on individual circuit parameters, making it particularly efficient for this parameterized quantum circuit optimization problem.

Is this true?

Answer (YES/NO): YES